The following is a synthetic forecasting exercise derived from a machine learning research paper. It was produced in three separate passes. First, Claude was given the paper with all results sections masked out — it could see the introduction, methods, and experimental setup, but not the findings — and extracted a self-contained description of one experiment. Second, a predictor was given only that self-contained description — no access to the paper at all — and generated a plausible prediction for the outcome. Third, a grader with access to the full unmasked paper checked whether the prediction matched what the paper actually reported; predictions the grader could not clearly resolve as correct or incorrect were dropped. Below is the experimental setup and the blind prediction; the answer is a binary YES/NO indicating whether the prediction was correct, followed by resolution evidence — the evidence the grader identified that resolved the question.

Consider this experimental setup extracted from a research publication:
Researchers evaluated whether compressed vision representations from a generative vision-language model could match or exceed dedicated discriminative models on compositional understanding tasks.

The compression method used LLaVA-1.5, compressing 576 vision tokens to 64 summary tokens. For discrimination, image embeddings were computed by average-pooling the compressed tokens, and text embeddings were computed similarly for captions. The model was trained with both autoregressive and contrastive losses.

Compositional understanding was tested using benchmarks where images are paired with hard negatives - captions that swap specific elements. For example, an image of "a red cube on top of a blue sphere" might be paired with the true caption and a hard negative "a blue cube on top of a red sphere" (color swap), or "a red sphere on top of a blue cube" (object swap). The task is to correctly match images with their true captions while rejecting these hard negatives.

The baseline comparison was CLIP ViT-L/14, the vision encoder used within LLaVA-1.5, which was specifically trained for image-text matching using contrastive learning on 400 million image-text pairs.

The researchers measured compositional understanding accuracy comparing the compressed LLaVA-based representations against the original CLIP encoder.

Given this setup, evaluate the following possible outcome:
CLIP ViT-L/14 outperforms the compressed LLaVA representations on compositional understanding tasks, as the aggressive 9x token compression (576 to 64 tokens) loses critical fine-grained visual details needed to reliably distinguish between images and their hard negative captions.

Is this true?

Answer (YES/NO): NO